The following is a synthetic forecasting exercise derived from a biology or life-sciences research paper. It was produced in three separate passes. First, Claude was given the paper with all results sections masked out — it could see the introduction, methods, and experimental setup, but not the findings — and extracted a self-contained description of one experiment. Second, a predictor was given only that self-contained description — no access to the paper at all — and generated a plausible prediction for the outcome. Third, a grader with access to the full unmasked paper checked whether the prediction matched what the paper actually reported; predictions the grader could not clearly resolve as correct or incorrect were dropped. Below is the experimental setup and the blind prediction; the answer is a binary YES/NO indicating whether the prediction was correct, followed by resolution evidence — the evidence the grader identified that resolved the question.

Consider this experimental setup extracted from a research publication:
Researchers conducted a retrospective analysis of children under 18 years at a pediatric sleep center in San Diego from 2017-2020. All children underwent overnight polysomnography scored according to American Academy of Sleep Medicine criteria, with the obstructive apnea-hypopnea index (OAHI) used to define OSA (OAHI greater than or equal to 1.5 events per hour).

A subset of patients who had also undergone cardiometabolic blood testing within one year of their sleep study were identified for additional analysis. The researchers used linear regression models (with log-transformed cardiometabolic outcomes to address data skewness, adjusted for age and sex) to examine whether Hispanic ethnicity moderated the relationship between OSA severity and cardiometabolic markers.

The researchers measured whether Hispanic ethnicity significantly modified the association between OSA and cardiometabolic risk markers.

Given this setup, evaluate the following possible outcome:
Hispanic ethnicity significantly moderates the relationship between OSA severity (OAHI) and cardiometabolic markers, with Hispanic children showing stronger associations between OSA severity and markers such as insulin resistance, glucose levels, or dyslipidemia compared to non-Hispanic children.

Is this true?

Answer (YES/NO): NO